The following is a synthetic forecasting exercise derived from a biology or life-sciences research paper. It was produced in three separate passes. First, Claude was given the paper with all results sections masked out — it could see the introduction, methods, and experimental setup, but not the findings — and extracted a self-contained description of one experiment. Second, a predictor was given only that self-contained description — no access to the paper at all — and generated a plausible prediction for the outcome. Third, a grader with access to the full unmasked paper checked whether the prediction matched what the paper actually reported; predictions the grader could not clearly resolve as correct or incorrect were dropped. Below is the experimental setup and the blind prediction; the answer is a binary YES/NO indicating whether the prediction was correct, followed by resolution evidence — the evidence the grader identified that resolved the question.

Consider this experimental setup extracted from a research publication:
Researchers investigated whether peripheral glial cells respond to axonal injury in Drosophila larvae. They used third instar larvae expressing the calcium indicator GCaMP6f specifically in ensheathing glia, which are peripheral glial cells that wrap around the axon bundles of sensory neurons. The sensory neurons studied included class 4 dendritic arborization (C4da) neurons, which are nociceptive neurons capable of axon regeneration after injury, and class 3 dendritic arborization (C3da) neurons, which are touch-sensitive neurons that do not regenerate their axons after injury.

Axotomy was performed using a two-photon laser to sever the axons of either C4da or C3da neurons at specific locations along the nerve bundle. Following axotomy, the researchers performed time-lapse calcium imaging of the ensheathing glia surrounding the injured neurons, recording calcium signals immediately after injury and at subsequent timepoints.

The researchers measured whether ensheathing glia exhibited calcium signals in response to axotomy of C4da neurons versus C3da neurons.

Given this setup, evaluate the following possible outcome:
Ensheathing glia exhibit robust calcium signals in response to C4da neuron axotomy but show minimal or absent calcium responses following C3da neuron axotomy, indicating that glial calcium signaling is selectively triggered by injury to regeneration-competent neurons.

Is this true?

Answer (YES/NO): NO